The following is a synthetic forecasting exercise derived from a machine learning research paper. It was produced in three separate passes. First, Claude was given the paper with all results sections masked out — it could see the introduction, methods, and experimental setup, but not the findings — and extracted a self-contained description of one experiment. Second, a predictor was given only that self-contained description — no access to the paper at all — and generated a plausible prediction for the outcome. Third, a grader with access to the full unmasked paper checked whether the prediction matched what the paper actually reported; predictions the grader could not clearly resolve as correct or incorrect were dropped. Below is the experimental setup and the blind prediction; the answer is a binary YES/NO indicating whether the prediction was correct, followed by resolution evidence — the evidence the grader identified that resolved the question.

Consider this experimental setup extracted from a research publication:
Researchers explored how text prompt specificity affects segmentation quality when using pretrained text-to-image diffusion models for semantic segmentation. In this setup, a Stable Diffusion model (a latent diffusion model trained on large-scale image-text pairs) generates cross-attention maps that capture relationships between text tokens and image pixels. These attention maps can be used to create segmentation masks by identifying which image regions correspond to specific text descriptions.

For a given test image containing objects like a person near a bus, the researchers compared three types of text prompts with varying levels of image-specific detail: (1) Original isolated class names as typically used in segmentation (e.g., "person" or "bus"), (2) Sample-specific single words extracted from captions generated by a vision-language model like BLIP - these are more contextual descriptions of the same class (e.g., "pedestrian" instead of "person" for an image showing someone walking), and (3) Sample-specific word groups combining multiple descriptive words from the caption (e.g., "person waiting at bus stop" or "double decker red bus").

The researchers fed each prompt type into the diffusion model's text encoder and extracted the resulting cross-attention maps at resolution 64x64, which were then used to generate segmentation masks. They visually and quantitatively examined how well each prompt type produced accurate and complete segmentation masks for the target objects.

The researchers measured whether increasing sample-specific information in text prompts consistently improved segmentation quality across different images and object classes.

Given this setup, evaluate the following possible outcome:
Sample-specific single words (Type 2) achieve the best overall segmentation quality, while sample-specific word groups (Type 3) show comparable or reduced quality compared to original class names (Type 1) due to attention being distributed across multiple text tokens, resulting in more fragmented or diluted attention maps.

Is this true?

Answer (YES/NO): NO